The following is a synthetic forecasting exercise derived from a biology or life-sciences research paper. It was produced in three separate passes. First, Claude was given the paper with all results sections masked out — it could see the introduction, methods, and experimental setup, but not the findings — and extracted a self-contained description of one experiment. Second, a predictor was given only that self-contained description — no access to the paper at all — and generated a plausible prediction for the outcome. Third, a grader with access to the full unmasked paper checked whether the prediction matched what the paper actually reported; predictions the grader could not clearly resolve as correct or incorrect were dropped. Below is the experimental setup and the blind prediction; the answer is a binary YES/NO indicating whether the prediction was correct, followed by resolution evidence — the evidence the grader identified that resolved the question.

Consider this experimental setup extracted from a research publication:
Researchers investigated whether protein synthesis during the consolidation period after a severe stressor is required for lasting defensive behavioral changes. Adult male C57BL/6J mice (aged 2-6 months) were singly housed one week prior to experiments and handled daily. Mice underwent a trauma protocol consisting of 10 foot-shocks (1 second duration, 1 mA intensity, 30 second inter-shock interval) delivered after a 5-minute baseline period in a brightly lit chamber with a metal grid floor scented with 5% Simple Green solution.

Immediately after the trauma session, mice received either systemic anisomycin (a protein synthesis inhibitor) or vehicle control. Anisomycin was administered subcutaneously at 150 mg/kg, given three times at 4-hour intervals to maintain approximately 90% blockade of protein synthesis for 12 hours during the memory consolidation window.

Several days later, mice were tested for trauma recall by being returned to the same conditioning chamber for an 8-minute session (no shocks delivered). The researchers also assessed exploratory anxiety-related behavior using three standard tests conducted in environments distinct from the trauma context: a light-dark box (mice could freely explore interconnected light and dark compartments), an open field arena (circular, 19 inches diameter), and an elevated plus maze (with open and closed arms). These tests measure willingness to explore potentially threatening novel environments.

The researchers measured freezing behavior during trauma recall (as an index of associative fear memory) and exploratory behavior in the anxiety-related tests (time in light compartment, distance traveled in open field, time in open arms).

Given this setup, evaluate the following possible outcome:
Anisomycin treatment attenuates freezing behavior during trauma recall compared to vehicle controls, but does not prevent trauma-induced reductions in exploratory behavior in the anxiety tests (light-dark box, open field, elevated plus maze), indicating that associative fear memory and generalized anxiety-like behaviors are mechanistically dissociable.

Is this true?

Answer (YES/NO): NO